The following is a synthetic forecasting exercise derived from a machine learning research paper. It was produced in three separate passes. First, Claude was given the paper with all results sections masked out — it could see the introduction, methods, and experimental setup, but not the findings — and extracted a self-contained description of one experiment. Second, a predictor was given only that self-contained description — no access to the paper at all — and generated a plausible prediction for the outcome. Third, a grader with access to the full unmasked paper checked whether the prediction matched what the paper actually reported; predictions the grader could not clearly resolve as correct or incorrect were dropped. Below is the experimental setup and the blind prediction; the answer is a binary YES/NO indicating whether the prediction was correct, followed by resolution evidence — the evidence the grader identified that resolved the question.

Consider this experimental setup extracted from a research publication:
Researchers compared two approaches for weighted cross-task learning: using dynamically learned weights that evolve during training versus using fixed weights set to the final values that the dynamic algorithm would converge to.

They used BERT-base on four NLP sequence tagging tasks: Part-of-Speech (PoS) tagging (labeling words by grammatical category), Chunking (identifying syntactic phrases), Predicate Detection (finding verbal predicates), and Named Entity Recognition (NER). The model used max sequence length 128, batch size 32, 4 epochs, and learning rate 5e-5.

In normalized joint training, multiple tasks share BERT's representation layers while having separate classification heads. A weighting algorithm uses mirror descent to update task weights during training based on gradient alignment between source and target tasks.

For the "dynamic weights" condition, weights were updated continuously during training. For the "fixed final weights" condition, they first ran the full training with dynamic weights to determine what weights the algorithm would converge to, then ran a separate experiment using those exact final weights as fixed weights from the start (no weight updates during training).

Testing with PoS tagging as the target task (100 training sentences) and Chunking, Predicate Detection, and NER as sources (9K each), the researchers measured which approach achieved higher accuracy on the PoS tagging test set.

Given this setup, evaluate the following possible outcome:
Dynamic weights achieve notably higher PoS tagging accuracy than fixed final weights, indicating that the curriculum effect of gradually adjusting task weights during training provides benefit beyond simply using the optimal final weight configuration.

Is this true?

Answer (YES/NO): NO